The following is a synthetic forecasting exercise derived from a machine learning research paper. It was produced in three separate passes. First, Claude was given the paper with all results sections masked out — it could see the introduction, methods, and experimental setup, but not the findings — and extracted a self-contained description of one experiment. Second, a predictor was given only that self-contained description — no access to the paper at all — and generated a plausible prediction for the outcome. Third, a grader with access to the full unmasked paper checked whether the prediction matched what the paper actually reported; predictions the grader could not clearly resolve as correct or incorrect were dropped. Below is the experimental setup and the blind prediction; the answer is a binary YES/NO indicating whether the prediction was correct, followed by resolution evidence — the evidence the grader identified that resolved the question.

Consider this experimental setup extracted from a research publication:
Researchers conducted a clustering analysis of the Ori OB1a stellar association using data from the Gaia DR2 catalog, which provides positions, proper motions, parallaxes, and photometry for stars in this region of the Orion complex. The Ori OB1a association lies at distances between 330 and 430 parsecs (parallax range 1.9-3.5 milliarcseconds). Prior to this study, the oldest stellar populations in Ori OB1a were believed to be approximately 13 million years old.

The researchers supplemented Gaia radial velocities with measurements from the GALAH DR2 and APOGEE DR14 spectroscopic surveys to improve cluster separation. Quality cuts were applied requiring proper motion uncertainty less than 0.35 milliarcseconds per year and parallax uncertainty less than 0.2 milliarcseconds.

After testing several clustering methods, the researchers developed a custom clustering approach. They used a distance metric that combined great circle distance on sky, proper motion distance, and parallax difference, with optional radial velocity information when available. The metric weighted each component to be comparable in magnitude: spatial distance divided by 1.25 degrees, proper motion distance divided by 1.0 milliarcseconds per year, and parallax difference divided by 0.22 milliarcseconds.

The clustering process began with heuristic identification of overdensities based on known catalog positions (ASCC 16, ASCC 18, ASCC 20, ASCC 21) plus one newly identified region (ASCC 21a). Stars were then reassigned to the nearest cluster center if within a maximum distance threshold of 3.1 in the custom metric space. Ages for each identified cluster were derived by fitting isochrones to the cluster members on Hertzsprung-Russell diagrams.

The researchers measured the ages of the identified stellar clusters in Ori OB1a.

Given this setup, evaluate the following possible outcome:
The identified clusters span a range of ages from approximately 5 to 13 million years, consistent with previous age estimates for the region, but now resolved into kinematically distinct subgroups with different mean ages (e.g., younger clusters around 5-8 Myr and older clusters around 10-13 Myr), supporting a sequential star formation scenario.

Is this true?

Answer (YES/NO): NO